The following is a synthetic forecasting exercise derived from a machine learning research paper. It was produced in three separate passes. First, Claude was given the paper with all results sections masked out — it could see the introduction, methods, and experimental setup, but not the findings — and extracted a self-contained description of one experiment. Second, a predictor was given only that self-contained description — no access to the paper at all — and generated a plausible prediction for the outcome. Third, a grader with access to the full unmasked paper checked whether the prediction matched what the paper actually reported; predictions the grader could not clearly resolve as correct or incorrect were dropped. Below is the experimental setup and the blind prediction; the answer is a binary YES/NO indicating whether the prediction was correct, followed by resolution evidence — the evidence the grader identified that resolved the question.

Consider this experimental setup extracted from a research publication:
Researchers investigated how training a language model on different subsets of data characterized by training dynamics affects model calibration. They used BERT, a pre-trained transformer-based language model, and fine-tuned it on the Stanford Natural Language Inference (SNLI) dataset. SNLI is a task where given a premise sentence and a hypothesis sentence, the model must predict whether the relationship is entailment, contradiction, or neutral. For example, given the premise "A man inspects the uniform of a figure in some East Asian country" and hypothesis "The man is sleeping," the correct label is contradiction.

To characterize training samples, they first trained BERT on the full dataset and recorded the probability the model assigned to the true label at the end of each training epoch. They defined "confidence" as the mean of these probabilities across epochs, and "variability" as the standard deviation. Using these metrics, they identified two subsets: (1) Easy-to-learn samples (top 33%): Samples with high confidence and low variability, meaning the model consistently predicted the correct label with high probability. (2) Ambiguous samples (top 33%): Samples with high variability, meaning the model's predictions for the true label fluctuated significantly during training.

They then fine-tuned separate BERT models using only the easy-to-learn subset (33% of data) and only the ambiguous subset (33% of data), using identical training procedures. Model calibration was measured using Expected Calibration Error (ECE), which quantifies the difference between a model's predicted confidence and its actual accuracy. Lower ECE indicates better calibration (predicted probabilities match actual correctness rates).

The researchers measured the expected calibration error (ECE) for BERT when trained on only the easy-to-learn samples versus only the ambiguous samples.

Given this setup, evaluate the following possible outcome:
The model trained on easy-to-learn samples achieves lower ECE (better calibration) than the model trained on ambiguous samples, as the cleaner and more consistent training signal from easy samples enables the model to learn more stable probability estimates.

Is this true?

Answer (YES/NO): NO